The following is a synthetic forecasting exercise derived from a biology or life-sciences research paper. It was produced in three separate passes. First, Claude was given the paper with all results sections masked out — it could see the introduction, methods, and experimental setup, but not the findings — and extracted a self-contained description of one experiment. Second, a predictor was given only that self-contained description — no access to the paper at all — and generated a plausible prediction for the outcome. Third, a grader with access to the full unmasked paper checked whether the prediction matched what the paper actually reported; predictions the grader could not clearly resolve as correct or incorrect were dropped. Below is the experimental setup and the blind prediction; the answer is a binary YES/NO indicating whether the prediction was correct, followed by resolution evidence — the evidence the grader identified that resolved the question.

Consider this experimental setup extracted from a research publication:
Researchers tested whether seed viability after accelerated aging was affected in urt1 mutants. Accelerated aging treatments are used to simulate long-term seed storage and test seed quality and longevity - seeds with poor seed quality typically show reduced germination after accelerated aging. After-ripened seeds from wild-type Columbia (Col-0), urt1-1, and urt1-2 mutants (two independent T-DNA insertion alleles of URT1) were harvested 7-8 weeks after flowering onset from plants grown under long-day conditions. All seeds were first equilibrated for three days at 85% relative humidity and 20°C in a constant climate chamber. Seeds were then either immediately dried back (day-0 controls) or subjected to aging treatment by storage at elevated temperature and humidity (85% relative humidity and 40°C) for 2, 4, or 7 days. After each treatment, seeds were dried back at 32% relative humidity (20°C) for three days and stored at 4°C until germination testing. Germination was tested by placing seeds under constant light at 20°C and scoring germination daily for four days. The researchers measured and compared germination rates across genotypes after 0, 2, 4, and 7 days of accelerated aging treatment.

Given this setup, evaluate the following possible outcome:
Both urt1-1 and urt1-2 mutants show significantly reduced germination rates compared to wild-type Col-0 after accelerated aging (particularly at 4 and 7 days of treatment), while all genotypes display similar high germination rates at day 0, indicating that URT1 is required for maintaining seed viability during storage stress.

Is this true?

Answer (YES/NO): NO